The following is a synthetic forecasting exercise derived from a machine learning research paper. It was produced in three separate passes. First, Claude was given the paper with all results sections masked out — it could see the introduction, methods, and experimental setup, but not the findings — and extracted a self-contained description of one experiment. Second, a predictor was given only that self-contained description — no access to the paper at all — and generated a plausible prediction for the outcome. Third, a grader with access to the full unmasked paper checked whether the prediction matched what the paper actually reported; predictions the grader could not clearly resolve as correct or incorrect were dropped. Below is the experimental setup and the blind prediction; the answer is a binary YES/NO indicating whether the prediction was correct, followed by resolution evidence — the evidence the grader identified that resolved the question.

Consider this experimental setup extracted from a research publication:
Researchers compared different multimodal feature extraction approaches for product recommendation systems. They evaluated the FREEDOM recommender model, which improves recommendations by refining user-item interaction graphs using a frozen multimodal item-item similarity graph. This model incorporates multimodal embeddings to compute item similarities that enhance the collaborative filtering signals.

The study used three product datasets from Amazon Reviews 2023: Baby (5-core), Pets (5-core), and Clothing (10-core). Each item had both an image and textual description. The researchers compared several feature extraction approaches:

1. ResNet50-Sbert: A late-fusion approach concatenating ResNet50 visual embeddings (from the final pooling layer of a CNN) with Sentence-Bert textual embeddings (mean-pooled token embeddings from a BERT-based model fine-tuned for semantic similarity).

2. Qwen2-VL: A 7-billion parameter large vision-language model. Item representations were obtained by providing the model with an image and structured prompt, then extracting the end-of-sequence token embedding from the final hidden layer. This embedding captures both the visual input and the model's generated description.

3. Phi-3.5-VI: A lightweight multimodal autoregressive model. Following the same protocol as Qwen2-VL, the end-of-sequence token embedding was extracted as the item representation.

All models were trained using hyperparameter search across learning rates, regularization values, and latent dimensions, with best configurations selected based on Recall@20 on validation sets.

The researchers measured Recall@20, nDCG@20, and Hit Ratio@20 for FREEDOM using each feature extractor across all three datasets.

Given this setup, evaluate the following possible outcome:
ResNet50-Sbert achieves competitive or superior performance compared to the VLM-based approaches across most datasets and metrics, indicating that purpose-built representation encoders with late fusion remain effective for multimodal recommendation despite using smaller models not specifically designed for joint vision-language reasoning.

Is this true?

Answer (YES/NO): YES